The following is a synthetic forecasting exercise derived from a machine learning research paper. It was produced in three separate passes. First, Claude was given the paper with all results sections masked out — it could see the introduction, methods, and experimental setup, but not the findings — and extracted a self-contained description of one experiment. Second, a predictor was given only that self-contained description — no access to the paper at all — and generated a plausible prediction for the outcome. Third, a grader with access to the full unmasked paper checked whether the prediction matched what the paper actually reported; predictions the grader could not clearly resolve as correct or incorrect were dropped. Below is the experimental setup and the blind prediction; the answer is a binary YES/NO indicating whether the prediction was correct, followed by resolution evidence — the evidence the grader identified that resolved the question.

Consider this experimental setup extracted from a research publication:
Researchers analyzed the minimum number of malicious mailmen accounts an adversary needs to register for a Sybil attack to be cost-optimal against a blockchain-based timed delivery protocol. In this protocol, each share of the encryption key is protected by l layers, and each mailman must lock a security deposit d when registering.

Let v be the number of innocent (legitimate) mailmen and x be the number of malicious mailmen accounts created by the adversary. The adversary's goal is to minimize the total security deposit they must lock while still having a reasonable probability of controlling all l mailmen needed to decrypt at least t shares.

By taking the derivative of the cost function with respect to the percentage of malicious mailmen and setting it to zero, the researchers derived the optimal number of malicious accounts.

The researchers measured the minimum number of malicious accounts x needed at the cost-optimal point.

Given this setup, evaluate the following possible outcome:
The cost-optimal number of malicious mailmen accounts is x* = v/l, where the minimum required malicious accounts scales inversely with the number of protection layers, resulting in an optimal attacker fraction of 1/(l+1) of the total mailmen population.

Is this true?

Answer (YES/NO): NO